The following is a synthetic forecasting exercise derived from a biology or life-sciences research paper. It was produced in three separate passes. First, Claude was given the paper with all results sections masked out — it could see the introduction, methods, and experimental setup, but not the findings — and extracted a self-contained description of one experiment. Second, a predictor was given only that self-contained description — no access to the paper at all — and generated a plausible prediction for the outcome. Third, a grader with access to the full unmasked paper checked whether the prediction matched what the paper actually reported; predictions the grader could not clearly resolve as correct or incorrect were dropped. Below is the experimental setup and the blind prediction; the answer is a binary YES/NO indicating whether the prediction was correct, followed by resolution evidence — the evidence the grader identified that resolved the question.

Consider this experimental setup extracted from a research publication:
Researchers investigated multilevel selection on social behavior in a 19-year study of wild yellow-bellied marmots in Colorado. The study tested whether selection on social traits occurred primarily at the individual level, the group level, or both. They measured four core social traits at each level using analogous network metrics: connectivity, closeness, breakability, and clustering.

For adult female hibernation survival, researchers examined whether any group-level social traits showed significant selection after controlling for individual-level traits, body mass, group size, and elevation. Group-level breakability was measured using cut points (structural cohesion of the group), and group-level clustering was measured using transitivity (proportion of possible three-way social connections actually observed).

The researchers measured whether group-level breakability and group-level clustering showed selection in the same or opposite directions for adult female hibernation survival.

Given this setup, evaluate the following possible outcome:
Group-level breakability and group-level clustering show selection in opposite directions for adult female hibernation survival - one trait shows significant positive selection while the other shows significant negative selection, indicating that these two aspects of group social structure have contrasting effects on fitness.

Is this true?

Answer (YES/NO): YES